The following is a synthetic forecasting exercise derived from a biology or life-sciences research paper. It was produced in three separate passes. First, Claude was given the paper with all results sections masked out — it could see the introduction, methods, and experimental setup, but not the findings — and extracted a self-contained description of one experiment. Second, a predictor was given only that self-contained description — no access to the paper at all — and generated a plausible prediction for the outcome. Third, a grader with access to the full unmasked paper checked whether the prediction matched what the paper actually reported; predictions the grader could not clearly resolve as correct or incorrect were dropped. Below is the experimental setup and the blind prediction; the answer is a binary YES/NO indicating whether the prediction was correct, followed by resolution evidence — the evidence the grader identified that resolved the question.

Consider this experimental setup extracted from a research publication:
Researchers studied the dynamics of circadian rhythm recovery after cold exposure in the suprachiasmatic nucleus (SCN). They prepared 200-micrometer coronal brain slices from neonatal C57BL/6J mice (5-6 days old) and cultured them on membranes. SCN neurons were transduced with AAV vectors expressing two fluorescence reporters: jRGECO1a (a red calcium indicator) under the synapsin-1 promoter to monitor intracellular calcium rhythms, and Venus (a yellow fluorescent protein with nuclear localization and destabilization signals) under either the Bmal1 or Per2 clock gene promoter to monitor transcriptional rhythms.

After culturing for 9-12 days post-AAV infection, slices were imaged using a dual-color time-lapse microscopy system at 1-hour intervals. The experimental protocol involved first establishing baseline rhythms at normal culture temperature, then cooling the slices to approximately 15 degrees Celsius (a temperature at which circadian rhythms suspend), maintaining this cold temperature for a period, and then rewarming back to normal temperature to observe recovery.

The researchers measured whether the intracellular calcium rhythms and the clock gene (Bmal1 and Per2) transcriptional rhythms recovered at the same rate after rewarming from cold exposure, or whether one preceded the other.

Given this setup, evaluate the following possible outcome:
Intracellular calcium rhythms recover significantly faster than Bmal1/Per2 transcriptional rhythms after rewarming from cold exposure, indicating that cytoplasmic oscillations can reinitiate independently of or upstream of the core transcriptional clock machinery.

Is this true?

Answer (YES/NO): YES